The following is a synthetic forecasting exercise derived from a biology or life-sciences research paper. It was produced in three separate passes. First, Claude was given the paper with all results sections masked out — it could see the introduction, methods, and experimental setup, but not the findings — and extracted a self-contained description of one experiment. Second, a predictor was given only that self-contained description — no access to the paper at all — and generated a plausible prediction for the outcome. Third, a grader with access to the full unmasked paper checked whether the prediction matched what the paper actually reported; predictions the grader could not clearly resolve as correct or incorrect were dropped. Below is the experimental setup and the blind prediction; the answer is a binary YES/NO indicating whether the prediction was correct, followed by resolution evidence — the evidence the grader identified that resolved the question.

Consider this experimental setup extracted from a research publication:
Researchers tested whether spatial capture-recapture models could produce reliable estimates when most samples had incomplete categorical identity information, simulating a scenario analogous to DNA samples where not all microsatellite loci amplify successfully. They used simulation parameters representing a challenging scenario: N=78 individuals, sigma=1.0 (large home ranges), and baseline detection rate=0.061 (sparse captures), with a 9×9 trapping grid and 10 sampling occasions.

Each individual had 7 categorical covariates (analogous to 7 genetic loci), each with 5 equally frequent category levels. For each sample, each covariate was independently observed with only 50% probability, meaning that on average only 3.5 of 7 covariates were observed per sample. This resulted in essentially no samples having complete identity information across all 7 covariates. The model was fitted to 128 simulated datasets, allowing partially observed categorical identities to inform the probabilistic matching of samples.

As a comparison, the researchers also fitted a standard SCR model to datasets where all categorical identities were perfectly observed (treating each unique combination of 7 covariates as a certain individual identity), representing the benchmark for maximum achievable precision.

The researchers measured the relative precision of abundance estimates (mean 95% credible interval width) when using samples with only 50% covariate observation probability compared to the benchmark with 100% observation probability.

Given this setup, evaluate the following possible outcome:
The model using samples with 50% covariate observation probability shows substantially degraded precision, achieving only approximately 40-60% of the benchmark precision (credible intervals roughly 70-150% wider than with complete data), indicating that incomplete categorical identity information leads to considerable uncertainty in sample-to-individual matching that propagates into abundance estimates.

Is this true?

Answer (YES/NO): NO